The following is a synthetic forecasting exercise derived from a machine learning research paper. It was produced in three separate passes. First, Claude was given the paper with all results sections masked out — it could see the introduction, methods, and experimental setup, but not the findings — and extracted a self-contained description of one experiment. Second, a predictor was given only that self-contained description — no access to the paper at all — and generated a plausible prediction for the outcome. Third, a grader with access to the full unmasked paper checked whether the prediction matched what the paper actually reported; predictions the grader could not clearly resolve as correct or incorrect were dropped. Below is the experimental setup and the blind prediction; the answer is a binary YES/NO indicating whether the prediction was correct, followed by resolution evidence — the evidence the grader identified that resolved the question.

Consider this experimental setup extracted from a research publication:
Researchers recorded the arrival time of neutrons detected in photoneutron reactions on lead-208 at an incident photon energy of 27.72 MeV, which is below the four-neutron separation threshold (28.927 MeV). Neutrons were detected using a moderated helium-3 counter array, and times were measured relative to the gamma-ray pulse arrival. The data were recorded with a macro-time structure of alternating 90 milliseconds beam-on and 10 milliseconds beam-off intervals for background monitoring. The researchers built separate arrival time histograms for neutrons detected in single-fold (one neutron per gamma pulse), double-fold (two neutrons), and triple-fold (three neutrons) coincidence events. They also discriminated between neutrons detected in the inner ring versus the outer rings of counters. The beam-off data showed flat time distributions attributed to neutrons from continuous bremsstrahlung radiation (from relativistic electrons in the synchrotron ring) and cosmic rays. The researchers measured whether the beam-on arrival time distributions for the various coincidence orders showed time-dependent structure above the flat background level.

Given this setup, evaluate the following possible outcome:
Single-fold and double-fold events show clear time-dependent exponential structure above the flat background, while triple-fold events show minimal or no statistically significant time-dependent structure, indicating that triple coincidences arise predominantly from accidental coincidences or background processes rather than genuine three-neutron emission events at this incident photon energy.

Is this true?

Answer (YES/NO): NO